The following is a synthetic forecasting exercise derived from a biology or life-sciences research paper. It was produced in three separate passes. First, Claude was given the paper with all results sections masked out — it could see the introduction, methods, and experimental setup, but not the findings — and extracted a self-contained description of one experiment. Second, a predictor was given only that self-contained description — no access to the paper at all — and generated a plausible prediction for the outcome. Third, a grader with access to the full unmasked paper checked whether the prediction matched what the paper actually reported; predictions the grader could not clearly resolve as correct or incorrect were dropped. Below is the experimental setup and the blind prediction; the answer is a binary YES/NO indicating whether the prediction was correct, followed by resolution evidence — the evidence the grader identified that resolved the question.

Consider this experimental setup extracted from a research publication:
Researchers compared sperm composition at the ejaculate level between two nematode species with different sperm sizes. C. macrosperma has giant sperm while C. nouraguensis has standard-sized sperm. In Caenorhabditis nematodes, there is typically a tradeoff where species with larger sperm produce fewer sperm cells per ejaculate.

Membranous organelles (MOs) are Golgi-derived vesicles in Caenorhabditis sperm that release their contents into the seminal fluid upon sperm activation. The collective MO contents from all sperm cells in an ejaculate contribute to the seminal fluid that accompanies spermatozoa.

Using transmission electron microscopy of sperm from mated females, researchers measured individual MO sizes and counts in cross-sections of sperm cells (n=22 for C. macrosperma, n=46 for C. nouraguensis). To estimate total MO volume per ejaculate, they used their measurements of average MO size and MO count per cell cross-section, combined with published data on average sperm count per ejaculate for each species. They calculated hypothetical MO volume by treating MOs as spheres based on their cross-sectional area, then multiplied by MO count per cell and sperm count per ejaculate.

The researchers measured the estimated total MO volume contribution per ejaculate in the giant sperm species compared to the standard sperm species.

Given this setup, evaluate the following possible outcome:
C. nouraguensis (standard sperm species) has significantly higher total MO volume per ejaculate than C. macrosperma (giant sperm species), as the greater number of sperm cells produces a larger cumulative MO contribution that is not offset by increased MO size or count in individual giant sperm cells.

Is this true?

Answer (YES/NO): YES